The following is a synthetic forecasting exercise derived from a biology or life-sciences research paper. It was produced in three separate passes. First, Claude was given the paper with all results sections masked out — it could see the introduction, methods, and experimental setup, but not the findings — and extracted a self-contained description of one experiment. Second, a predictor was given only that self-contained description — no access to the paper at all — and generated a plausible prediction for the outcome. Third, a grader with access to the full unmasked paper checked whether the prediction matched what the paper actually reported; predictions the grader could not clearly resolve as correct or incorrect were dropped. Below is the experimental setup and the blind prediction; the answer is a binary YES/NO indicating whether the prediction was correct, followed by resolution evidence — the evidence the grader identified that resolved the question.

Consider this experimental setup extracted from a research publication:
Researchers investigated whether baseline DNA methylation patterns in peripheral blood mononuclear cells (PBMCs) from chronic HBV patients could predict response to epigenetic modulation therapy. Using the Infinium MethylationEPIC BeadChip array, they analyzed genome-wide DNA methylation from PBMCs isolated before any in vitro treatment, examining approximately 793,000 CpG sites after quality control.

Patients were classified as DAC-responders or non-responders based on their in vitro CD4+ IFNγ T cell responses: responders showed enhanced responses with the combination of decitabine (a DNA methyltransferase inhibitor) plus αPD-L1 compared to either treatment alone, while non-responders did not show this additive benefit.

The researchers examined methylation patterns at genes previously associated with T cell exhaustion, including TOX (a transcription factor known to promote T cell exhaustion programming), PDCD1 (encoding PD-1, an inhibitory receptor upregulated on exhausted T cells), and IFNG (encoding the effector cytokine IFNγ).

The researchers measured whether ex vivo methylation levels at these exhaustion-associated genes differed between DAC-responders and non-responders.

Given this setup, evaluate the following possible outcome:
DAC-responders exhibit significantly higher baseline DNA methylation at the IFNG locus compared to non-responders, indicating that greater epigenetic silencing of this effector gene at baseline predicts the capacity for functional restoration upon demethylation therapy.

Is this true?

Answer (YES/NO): YES